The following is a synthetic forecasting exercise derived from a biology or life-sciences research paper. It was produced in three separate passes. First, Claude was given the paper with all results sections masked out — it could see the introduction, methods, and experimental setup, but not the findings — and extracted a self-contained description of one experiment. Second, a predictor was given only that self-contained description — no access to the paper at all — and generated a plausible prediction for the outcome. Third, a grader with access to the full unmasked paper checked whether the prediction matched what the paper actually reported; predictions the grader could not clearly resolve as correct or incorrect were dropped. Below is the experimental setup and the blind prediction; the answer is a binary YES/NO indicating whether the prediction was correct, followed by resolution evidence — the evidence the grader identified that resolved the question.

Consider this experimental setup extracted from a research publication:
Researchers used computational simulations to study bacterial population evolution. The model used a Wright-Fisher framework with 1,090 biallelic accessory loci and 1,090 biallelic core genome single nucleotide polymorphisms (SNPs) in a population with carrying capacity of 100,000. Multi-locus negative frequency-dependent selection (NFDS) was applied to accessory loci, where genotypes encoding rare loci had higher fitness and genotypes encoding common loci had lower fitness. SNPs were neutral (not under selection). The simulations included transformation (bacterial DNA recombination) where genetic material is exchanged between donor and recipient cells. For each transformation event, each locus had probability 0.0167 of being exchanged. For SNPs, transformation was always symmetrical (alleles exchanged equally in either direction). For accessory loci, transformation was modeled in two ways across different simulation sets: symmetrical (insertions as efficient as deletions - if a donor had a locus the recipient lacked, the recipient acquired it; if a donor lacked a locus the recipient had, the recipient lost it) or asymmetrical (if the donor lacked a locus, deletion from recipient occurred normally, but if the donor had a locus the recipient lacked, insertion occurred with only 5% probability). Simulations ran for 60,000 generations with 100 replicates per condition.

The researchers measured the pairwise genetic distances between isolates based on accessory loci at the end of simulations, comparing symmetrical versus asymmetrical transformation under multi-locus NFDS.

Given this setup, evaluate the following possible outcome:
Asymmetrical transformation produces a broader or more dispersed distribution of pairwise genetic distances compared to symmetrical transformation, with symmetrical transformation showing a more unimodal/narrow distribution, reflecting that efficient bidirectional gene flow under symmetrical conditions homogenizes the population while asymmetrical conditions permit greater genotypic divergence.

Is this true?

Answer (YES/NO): YES